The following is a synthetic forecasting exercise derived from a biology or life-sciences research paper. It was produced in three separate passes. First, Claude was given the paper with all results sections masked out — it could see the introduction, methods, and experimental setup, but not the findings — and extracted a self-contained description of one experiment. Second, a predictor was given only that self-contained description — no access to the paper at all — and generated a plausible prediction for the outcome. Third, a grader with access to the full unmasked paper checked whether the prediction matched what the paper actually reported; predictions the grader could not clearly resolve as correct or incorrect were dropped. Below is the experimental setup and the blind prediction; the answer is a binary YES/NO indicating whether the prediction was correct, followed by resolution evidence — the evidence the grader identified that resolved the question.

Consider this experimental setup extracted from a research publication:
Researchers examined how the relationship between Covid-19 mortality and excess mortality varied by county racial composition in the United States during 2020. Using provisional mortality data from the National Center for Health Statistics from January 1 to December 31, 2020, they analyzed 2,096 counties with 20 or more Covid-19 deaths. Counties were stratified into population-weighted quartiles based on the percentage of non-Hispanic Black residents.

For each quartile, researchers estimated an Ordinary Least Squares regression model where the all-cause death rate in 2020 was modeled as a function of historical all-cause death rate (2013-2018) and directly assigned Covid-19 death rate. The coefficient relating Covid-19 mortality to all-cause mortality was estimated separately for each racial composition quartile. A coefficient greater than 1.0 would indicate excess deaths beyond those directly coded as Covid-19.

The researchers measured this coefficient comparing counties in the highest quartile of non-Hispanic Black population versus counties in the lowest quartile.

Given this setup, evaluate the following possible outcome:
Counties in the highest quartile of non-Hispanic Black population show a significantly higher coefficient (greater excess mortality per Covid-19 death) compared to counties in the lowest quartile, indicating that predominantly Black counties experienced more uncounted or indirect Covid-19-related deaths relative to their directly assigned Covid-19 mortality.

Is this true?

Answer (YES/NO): YES